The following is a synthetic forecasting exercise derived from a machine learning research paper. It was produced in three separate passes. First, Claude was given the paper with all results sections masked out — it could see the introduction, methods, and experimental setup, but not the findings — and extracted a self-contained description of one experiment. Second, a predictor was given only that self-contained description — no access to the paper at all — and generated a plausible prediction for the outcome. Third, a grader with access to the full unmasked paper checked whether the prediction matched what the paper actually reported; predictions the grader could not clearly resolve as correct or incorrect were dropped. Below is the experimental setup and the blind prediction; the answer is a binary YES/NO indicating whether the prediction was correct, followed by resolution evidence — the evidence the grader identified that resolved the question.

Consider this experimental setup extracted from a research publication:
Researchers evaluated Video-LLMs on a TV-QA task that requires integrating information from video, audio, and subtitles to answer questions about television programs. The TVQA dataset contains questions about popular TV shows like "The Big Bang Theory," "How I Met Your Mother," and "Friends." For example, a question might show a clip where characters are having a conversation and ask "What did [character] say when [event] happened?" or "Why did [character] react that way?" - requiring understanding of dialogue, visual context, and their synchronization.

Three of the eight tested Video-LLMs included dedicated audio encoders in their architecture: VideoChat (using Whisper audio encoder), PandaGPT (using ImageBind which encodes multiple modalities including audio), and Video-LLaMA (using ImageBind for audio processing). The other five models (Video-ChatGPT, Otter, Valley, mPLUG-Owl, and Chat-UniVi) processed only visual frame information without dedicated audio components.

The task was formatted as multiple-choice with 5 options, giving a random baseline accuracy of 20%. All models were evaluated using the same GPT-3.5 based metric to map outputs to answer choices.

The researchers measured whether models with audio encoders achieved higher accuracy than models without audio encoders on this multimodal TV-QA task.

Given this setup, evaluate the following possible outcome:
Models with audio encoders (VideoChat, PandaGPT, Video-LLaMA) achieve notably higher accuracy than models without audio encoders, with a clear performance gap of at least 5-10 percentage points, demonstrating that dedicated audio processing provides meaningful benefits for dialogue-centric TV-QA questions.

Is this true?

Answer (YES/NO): NO